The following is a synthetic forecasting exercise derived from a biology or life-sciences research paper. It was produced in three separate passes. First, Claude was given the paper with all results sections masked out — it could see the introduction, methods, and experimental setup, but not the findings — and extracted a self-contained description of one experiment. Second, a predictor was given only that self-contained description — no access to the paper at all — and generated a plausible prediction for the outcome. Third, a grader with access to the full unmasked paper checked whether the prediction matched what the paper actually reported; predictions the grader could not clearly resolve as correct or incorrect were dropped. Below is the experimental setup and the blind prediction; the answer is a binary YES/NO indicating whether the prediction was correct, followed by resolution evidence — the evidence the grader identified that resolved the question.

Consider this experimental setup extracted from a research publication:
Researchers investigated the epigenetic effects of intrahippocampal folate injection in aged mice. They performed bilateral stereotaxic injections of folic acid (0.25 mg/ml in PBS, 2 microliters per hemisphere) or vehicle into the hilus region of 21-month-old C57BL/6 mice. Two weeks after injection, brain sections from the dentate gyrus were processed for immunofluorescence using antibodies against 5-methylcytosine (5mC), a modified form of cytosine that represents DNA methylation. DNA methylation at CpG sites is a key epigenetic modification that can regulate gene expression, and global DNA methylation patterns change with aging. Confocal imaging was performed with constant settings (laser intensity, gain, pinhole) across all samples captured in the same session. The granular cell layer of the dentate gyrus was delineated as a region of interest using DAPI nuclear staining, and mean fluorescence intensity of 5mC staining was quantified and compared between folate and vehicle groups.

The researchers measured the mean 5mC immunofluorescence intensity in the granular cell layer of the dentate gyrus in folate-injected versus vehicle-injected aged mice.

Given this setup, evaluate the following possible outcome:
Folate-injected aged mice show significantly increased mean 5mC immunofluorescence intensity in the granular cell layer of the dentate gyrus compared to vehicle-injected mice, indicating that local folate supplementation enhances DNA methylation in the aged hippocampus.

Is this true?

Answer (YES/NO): YES